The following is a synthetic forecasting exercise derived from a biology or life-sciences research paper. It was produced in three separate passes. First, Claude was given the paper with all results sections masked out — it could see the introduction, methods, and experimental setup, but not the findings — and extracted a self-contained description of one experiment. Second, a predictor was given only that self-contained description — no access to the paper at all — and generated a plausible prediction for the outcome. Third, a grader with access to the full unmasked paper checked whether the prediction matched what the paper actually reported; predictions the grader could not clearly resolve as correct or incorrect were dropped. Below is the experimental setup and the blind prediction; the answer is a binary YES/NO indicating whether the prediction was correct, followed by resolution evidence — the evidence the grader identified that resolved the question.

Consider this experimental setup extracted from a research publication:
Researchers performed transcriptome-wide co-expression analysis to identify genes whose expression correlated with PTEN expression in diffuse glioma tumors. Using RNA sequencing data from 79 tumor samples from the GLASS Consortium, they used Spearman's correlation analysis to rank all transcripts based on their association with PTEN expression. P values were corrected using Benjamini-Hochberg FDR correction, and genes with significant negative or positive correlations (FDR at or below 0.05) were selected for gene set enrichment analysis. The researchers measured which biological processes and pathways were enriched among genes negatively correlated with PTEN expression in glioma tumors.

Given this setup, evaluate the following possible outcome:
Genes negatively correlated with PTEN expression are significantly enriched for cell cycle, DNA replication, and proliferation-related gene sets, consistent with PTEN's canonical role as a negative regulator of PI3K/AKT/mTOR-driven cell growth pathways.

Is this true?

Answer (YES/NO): NO